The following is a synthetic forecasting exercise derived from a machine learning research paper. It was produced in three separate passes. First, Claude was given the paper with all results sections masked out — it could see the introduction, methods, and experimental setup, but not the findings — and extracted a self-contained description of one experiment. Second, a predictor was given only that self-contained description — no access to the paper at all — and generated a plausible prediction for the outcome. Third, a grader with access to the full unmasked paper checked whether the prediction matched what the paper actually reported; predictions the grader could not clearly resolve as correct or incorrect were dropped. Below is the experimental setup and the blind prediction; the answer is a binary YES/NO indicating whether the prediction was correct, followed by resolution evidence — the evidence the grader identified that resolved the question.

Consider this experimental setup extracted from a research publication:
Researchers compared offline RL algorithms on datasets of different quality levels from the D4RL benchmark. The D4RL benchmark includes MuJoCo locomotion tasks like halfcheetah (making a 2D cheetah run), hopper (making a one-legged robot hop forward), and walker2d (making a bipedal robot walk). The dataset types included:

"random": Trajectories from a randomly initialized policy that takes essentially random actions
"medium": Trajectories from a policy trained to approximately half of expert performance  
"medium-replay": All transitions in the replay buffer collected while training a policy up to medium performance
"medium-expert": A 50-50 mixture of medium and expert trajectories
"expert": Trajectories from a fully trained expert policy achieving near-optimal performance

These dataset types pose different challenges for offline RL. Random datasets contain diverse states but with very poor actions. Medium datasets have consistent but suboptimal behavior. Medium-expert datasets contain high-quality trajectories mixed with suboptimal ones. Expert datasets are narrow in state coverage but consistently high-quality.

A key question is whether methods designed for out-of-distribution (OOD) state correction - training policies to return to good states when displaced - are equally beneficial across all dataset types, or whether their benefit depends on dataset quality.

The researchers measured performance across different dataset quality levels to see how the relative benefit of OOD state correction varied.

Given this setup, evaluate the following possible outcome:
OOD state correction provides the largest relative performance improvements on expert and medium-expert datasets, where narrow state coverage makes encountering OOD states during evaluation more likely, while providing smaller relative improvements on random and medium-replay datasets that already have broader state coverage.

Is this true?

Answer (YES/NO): NO